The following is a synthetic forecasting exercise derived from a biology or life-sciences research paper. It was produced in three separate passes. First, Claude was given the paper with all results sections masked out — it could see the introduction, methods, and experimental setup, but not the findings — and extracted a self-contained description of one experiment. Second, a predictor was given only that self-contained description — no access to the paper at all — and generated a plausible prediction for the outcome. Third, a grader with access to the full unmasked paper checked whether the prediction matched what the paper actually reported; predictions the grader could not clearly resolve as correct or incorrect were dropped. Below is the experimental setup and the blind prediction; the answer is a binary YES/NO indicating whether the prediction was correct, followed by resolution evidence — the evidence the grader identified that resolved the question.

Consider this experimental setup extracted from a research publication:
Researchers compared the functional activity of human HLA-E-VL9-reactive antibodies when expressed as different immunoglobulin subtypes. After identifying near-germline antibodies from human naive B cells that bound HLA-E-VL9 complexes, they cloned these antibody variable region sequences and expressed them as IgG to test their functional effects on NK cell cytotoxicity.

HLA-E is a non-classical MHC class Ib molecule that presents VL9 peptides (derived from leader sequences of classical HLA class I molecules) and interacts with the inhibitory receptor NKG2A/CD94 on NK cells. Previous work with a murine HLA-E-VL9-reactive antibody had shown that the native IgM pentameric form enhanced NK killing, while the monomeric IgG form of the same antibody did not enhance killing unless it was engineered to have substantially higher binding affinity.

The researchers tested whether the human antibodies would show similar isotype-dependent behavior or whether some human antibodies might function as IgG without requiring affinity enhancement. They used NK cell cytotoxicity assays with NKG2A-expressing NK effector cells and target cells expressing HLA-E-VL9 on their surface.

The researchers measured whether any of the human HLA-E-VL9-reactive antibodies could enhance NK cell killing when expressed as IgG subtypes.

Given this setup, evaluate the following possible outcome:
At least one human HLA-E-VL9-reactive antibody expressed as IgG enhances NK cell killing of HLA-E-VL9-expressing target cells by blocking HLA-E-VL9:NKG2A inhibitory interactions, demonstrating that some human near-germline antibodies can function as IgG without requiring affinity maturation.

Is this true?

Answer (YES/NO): YES